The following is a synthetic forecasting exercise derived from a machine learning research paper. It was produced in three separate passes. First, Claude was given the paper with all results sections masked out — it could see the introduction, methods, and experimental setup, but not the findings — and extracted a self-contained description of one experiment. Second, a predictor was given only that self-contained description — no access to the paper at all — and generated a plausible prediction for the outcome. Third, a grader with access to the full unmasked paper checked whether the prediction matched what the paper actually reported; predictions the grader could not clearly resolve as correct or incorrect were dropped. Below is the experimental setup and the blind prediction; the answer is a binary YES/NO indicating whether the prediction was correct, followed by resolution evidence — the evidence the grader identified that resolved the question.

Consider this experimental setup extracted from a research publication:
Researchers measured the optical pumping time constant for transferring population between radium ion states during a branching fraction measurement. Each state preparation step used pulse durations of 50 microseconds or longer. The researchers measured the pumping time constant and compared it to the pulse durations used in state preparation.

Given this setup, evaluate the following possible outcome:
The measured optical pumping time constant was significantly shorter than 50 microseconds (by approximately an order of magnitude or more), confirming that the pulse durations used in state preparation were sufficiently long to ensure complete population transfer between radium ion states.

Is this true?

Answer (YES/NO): YES